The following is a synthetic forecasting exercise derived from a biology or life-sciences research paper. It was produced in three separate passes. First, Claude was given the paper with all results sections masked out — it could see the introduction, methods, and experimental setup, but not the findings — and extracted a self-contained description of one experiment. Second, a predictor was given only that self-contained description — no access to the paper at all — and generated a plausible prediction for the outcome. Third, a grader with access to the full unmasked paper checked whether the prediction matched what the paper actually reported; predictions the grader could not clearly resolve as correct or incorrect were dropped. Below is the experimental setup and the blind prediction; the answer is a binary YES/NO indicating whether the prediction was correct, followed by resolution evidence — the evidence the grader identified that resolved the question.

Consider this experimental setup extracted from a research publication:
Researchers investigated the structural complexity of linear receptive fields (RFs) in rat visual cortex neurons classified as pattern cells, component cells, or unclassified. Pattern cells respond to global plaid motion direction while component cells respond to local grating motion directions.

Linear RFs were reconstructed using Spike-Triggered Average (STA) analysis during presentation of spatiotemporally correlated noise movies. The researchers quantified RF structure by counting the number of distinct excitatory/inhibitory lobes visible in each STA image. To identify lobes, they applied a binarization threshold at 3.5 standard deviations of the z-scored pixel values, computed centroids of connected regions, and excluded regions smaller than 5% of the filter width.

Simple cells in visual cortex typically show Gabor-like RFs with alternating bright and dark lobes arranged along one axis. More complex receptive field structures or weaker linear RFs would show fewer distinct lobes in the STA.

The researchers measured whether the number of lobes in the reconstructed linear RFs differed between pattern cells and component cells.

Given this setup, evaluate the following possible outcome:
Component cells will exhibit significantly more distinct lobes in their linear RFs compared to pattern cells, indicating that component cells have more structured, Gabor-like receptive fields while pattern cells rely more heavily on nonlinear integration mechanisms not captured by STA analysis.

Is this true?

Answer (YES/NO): YES